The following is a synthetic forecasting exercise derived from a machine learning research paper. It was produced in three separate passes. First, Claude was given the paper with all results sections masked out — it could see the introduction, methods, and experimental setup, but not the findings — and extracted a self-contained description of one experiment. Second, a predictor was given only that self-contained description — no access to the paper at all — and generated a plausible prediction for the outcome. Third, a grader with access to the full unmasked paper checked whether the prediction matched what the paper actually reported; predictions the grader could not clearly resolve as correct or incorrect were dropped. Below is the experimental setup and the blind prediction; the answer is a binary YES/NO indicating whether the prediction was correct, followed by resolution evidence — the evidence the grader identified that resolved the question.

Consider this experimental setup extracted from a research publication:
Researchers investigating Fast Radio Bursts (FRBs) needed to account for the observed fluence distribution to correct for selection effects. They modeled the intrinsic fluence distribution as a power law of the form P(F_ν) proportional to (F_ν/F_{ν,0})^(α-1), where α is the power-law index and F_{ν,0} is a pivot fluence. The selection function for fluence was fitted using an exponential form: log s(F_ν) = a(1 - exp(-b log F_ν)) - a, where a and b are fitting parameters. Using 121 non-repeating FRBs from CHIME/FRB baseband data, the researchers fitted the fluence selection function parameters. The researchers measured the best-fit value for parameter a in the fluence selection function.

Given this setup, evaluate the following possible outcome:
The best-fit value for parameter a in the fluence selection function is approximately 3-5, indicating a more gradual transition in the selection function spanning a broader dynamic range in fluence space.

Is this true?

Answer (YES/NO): YES